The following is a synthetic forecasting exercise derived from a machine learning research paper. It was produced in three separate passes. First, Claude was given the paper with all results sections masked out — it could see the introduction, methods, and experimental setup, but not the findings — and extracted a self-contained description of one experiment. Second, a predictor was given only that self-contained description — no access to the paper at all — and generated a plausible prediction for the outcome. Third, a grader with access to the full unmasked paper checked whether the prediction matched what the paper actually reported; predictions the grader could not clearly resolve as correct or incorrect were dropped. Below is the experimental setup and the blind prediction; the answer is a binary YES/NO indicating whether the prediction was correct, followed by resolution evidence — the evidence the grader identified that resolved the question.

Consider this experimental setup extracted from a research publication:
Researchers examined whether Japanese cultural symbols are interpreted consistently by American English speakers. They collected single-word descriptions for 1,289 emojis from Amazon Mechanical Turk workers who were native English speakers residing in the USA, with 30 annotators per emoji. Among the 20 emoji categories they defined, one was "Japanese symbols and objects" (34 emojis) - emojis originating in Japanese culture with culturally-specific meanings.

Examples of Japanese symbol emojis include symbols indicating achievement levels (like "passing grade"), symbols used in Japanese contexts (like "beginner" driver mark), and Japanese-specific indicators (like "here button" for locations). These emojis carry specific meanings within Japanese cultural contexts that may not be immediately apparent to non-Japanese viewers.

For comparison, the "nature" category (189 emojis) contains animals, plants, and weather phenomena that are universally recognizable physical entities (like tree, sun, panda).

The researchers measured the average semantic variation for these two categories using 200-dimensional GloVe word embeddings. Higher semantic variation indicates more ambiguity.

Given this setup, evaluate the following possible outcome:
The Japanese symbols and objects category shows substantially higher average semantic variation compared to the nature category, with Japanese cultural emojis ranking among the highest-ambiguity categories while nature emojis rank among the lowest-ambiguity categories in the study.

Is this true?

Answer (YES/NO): YES